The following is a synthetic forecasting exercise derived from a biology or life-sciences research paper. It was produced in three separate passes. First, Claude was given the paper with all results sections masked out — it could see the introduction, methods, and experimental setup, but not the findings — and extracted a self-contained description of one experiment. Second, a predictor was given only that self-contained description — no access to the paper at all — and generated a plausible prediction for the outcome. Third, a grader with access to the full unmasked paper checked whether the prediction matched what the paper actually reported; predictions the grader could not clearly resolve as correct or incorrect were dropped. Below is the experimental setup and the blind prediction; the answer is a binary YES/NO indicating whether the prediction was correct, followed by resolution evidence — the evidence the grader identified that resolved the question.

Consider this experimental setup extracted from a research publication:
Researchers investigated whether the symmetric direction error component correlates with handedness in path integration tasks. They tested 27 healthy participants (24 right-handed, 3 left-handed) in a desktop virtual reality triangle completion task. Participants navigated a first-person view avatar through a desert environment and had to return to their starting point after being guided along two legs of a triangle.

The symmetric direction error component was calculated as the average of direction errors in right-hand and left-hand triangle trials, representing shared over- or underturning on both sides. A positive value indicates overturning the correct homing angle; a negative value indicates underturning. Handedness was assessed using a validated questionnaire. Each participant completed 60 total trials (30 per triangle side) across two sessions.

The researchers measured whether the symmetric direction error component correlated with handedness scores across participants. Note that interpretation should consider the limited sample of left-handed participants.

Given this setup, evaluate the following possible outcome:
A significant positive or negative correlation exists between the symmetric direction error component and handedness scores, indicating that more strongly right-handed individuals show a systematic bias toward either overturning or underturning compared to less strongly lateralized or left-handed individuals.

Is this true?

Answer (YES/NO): YES